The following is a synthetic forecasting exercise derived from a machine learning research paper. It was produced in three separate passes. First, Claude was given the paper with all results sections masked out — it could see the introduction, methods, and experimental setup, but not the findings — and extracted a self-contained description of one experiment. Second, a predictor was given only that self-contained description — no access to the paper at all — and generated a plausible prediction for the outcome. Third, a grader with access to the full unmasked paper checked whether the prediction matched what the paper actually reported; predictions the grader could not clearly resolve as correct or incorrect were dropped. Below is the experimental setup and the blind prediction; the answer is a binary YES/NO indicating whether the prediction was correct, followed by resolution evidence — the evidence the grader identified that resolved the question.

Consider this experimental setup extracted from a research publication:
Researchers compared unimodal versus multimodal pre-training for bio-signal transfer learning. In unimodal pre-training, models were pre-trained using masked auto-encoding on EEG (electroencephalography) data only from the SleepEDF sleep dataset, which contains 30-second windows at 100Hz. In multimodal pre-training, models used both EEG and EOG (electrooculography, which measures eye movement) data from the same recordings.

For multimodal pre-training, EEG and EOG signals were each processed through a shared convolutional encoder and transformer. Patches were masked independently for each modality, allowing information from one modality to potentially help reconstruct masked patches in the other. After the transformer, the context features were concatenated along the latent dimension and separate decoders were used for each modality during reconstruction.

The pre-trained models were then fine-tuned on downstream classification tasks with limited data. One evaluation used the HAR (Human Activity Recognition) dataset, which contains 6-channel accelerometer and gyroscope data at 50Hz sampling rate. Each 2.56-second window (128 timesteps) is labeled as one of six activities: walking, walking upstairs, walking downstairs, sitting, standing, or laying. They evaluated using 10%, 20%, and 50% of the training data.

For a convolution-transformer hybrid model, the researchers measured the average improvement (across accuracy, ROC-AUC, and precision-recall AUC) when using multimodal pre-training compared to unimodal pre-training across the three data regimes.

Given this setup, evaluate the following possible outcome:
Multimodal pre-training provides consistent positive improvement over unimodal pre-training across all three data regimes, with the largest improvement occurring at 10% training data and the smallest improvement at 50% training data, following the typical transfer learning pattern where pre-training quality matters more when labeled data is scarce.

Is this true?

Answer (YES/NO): NO